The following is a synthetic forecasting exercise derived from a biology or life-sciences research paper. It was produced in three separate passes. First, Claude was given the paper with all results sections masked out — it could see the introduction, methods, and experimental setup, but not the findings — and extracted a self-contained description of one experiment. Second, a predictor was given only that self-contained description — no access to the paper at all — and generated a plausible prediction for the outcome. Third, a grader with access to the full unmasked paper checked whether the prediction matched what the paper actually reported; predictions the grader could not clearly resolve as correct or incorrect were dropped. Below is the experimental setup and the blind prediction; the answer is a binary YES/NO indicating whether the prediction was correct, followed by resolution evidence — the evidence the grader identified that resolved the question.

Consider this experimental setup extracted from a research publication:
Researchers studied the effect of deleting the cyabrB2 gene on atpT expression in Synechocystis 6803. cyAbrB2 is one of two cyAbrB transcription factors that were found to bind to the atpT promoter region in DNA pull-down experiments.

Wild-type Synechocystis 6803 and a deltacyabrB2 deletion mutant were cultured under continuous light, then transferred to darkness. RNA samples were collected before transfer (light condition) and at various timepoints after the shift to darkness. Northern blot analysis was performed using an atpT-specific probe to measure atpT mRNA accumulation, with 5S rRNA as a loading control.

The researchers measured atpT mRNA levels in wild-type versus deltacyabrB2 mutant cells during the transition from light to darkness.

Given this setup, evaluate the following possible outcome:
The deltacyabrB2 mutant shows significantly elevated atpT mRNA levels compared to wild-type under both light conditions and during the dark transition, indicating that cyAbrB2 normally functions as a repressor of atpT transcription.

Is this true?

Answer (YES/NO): NO